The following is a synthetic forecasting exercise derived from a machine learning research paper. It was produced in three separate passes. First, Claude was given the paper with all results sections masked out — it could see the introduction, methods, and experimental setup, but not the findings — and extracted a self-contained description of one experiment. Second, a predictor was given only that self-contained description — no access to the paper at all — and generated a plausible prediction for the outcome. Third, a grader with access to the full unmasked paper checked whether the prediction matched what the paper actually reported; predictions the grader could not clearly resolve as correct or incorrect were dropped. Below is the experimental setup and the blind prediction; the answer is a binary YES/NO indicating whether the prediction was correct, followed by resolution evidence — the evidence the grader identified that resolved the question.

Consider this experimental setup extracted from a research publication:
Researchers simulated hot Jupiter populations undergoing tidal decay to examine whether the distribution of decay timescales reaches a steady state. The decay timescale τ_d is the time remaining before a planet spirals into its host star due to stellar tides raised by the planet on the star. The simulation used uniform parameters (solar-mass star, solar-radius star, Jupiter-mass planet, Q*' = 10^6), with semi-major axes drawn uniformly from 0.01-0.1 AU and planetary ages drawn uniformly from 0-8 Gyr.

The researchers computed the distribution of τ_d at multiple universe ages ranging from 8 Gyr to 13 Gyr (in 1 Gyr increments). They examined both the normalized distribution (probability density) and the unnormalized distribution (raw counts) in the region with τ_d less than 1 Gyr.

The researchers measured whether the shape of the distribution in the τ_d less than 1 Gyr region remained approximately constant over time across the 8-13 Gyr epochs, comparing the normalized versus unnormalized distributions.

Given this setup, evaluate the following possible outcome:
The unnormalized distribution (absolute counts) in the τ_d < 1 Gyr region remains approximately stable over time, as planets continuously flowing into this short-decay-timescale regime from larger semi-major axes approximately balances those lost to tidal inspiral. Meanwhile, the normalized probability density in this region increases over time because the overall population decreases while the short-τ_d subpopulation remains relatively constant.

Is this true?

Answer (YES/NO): NO